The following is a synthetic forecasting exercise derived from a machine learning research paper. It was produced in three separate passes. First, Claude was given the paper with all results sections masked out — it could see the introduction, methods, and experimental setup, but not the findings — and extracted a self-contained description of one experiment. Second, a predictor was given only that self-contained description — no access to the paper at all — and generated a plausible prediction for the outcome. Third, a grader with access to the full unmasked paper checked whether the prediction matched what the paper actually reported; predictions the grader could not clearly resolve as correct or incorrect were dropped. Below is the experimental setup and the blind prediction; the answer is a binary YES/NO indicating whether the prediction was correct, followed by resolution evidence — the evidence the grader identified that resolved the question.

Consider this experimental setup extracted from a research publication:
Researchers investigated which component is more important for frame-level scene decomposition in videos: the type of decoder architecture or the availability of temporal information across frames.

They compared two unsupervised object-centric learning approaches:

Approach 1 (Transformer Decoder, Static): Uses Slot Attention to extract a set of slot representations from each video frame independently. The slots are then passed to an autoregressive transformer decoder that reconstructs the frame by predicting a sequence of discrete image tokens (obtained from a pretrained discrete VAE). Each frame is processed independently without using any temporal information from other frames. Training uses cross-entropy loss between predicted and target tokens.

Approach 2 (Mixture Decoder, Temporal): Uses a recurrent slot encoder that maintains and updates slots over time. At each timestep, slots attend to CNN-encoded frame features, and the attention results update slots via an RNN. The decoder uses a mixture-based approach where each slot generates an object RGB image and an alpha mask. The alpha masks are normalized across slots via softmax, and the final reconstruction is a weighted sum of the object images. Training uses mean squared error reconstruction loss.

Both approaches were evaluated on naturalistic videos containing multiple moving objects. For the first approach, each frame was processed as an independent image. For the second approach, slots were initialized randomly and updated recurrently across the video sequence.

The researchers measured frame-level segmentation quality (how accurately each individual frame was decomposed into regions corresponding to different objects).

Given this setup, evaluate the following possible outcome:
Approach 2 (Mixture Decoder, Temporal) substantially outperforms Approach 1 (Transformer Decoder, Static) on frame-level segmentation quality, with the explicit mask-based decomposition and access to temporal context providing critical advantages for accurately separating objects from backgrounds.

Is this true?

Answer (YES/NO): NO